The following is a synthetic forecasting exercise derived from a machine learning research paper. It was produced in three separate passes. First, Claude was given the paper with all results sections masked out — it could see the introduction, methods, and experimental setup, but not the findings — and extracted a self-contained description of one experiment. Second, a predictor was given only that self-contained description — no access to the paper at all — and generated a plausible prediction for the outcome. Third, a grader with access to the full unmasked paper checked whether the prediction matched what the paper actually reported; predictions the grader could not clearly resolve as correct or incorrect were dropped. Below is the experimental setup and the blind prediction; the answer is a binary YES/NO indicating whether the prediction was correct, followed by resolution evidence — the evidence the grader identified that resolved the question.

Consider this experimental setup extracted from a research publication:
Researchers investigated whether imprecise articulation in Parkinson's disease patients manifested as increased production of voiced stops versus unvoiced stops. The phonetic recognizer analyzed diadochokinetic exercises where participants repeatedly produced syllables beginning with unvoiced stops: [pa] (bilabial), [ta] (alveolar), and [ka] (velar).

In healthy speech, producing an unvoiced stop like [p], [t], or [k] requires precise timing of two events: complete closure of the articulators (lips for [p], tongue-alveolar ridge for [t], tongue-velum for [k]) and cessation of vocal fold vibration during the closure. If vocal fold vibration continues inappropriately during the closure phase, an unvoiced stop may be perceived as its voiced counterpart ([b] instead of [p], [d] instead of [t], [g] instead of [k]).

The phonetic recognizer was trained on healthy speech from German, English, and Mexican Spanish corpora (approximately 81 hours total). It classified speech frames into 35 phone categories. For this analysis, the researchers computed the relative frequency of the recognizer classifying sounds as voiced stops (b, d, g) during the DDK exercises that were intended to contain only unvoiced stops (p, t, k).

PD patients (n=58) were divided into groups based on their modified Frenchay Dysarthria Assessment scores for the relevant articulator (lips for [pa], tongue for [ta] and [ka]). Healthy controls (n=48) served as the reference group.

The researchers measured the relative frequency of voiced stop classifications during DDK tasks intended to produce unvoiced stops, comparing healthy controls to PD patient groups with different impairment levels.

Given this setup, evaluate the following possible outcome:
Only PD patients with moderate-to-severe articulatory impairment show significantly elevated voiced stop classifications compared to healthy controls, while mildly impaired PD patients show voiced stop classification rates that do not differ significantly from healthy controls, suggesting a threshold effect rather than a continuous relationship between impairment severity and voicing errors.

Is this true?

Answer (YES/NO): NO